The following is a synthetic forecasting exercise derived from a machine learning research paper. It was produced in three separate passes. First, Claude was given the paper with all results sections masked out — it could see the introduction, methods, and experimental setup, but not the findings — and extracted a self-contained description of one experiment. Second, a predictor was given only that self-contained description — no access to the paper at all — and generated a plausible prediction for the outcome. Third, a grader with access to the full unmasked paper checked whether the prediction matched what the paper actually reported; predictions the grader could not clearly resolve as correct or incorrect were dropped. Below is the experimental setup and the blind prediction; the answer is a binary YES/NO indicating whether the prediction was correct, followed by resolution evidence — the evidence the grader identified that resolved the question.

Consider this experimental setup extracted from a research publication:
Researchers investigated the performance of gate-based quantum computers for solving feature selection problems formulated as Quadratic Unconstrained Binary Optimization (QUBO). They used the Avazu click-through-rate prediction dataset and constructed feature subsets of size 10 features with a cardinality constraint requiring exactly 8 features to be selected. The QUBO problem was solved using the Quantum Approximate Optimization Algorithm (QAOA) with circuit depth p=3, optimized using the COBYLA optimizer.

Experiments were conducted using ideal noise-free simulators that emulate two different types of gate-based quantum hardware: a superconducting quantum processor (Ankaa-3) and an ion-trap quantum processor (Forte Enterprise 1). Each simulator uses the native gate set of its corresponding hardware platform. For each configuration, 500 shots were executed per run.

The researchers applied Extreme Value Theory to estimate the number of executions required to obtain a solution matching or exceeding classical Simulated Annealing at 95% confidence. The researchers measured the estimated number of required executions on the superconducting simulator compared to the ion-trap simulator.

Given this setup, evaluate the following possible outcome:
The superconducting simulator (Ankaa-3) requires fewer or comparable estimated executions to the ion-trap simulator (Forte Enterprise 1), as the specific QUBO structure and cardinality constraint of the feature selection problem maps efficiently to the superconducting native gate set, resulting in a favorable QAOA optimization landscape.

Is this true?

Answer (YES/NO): YES